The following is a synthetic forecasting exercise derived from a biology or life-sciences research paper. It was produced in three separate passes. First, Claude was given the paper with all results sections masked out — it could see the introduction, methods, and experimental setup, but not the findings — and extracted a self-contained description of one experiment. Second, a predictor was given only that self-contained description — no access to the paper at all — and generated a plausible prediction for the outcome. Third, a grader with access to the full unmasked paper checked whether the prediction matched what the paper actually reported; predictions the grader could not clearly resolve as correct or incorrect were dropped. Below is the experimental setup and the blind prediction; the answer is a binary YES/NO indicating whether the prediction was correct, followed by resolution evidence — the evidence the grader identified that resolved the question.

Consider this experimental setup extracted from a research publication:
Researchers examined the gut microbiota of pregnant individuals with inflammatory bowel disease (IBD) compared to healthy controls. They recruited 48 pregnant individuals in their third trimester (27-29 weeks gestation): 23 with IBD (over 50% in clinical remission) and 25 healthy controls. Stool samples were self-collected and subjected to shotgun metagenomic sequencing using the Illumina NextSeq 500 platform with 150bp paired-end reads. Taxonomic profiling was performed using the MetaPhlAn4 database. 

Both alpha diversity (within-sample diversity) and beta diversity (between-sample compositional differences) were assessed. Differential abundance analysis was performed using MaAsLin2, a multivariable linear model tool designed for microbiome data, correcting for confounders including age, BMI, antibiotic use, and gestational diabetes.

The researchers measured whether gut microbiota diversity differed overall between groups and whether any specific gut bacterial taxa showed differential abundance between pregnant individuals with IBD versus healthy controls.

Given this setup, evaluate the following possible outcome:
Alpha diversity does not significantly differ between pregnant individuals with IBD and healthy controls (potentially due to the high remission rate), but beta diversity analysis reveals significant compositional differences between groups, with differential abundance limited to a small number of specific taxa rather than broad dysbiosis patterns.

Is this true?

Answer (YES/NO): NO